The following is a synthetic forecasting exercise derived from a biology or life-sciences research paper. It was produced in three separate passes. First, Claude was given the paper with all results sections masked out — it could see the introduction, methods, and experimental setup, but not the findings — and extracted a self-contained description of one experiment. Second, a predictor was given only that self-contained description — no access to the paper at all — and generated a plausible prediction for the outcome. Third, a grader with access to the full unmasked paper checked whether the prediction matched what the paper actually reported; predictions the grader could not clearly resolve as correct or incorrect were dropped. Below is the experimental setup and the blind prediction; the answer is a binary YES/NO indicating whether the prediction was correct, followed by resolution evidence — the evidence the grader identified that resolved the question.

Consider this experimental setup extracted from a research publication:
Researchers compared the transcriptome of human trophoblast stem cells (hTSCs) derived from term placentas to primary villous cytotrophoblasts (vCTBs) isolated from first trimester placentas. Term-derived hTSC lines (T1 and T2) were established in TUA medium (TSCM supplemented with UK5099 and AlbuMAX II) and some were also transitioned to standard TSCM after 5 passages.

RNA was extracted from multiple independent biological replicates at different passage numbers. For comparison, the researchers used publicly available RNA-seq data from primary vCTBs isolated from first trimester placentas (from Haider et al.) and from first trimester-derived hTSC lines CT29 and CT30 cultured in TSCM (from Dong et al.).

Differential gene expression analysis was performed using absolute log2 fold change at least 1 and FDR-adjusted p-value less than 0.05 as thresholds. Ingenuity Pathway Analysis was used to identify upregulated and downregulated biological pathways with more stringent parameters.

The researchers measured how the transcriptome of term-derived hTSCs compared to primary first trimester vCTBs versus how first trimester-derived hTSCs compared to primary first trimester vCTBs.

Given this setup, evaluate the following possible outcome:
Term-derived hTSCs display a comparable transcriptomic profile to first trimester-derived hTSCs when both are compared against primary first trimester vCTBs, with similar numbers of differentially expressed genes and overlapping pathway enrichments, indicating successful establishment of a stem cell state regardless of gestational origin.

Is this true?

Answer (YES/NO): YES